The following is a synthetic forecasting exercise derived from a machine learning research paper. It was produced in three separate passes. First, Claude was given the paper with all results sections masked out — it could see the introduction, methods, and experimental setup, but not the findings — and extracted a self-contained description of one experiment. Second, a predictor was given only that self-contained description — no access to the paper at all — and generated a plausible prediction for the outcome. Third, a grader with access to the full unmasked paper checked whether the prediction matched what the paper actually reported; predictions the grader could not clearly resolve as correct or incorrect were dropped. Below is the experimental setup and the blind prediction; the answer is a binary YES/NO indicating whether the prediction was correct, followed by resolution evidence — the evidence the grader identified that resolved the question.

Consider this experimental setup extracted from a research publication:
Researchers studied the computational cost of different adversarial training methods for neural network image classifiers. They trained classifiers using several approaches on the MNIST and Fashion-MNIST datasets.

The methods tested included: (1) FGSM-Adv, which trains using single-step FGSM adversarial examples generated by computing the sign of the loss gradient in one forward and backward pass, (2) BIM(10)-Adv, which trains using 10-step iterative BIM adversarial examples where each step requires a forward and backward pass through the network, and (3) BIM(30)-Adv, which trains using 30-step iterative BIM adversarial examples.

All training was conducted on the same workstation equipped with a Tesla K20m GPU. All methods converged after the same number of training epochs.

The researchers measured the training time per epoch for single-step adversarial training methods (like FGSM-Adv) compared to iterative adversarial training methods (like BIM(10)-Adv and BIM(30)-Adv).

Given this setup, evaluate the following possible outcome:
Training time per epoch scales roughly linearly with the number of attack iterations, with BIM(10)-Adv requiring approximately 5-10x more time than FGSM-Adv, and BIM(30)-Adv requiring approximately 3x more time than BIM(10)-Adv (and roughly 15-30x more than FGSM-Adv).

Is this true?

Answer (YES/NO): NO